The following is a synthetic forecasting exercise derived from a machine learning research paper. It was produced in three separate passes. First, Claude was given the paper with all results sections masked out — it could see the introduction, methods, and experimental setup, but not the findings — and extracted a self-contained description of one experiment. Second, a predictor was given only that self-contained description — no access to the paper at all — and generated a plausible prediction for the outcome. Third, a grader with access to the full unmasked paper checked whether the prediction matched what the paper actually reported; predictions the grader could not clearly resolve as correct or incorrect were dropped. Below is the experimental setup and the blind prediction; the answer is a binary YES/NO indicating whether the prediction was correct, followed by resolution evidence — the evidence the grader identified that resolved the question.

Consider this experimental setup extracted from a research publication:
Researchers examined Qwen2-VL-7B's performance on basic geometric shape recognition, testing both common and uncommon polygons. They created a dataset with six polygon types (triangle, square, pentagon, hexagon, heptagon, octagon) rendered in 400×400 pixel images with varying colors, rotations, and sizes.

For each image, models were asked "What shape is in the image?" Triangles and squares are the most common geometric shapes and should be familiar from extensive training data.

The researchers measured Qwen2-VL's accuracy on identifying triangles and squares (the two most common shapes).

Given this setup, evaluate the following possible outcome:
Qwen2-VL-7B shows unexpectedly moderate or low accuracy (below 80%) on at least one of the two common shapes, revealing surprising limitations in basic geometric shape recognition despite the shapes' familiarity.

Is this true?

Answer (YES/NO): YES